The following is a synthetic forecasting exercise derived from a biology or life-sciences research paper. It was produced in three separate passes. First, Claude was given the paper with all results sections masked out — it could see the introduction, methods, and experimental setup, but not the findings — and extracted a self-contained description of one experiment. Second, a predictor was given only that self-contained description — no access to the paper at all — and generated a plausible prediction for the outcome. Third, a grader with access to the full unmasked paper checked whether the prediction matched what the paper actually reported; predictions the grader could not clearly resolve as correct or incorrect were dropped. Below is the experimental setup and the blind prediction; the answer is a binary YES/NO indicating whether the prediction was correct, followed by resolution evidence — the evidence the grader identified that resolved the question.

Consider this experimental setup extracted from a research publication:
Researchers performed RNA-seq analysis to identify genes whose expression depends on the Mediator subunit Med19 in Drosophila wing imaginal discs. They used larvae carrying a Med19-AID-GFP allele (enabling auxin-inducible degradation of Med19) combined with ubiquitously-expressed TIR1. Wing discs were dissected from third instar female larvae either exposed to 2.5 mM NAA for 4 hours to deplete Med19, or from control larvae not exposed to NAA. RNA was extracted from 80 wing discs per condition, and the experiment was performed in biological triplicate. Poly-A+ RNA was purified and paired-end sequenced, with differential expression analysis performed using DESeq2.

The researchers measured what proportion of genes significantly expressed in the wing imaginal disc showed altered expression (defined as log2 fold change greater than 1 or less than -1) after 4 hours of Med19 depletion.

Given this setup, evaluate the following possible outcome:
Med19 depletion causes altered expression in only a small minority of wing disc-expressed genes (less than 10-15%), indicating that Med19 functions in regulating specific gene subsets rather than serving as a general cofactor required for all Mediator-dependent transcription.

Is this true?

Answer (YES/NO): YES